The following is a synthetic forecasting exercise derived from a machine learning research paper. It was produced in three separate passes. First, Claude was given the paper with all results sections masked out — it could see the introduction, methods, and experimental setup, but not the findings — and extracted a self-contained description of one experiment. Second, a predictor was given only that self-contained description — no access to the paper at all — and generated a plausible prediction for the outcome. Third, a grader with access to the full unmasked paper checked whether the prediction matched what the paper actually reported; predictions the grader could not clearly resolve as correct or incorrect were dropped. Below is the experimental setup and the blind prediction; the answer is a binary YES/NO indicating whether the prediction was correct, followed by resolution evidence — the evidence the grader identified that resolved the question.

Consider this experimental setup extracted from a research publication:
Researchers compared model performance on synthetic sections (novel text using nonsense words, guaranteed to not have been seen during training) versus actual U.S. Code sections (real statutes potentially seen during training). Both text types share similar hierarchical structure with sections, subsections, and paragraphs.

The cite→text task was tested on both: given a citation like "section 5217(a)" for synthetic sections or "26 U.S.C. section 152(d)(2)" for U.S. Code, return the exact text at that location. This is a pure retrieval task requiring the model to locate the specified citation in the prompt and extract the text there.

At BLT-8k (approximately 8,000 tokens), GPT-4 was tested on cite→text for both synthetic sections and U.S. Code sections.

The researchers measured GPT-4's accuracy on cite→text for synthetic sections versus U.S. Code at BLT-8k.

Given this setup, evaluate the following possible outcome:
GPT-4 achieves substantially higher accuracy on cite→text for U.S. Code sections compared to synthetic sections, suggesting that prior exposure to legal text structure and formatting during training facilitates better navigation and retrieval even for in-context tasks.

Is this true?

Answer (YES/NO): YES